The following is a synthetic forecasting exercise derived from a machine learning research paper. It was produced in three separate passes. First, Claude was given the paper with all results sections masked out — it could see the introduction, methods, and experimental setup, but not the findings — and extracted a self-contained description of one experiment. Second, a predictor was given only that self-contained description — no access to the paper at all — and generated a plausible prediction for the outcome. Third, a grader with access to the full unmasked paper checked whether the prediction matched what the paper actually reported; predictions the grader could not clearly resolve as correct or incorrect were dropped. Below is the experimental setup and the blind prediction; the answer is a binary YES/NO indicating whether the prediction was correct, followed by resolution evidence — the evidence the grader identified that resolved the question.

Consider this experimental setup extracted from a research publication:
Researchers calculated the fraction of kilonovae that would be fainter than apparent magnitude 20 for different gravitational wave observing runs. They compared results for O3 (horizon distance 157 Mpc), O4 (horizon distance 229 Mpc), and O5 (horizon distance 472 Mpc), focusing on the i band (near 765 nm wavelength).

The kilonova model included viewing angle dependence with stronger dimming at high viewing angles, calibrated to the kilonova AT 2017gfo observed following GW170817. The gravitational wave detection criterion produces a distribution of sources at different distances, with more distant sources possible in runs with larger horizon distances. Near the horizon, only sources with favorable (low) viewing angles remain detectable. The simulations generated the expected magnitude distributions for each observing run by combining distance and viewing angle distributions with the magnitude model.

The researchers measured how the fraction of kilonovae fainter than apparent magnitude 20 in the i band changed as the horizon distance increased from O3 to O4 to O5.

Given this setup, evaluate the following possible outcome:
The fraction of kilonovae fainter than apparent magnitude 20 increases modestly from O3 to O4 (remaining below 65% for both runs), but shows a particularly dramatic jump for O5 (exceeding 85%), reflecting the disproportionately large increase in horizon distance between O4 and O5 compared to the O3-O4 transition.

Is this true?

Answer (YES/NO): NO